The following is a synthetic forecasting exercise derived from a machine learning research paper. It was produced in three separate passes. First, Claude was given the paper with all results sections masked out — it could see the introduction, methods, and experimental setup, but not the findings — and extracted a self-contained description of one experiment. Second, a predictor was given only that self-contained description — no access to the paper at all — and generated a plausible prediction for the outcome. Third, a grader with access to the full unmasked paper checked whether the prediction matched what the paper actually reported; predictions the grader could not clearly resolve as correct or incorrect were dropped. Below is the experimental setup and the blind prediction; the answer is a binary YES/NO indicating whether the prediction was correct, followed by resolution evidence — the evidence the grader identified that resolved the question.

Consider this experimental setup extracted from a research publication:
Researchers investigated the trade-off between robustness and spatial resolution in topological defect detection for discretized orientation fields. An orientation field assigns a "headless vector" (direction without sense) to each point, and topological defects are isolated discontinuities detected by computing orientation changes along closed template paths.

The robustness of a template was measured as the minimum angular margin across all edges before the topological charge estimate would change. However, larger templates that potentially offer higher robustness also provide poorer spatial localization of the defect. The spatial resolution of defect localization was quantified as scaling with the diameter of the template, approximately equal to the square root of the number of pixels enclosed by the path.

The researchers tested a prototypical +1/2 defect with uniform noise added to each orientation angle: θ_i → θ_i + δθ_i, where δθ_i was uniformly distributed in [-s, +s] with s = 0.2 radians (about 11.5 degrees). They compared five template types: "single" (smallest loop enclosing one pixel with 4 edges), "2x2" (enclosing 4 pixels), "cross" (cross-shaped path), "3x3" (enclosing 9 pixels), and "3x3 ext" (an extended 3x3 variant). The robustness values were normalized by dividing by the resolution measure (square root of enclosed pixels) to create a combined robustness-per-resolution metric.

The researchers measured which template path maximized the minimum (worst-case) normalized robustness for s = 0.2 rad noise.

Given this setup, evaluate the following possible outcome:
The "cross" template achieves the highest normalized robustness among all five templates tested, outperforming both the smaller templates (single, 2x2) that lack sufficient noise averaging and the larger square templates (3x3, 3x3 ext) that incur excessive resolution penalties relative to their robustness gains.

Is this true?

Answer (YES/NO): YES